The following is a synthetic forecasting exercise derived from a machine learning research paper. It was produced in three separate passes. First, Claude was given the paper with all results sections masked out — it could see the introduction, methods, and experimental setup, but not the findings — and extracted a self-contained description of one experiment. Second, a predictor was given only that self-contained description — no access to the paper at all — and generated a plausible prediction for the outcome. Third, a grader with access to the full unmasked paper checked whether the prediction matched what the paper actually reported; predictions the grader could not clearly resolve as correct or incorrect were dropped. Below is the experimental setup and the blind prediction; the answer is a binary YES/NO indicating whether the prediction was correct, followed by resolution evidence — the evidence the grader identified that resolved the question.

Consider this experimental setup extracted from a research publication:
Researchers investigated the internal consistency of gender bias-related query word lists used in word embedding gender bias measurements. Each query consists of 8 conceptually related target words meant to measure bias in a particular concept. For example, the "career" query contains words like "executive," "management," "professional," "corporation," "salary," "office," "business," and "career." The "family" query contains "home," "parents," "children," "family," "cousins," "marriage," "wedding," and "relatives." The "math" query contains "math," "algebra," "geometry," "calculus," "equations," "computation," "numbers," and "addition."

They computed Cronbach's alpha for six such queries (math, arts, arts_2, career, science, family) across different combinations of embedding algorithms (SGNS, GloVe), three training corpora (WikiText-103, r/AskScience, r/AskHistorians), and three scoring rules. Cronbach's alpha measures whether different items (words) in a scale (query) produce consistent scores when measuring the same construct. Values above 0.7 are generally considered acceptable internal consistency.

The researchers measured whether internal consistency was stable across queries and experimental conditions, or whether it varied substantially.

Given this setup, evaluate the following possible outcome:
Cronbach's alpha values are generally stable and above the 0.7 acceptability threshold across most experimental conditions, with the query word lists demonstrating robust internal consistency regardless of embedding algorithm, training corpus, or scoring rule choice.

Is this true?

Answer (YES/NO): NO